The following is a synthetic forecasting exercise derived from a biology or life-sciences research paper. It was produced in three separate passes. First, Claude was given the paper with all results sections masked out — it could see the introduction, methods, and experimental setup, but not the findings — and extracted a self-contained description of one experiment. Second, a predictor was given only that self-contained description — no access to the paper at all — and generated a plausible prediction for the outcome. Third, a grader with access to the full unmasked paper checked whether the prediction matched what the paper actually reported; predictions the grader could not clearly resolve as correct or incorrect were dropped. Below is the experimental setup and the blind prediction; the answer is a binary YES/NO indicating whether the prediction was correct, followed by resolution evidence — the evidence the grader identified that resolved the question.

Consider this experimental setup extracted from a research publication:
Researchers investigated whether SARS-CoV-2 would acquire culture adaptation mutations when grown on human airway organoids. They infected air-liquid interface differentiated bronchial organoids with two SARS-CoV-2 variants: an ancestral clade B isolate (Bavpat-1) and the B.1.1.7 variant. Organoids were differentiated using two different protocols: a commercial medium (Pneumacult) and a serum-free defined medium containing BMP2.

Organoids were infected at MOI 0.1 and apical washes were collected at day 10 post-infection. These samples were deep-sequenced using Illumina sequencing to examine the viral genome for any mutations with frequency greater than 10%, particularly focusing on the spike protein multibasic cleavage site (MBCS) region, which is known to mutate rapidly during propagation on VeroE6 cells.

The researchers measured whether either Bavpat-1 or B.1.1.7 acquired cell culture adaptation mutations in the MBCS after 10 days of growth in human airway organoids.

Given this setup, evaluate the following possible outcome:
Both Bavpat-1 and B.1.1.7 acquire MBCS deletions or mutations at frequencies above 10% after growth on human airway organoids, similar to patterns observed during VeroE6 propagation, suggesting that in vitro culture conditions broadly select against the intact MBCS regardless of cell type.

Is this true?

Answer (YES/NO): NO